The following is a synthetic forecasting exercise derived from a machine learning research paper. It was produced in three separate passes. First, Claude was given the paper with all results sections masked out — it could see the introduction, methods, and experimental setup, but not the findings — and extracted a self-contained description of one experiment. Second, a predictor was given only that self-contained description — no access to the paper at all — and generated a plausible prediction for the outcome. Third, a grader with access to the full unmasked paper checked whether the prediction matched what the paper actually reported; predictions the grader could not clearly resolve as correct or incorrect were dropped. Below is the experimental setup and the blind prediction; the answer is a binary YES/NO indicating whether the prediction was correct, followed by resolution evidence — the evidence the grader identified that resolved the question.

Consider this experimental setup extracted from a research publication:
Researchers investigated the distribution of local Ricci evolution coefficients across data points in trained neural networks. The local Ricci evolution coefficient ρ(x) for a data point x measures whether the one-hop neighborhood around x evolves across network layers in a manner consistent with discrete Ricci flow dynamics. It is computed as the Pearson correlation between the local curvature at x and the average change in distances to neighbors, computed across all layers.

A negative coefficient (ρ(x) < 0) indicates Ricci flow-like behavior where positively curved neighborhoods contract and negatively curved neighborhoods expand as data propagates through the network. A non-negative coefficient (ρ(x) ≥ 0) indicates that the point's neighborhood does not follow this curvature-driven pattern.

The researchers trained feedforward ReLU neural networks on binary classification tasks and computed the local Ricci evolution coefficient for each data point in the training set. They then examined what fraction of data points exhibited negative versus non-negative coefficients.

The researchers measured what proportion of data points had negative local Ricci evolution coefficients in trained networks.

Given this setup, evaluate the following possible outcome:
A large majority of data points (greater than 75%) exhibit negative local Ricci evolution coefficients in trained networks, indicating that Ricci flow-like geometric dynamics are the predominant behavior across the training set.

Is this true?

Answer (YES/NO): YES